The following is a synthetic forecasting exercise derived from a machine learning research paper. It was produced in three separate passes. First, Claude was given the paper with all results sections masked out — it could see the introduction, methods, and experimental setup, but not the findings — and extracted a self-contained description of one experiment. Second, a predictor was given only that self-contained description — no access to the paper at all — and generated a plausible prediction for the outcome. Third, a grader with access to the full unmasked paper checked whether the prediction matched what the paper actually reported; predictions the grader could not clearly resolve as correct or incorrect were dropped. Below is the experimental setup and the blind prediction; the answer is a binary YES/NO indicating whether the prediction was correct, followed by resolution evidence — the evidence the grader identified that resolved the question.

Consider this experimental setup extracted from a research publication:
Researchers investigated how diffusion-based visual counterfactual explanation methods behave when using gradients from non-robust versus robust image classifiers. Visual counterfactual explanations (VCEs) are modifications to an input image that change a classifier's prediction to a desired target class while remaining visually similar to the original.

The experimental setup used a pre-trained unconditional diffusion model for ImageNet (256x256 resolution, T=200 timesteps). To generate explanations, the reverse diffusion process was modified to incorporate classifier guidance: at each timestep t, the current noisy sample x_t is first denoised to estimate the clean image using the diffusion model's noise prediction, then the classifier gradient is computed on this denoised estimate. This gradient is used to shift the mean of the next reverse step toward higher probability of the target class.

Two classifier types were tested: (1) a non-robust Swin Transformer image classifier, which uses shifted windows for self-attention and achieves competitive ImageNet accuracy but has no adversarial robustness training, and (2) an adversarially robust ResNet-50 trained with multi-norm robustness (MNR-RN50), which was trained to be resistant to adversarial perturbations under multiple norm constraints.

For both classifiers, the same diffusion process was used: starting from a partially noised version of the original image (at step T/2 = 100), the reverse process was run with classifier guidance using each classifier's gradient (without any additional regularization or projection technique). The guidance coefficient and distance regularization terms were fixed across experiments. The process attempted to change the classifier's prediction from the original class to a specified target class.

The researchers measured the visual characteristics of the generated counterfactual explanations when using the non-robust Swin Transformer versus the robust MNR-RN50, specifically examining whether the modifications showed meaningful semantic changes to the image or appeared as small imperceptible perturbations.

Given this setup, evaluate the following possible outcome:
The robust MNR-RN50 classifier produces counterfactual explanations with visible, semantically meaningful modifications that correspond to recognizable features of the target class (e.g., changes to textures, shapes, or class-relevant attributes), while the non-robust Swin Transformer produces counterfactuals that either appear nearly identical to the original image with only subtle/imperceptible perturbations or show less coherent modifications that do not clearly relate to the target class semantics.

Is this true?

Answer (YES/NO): YES